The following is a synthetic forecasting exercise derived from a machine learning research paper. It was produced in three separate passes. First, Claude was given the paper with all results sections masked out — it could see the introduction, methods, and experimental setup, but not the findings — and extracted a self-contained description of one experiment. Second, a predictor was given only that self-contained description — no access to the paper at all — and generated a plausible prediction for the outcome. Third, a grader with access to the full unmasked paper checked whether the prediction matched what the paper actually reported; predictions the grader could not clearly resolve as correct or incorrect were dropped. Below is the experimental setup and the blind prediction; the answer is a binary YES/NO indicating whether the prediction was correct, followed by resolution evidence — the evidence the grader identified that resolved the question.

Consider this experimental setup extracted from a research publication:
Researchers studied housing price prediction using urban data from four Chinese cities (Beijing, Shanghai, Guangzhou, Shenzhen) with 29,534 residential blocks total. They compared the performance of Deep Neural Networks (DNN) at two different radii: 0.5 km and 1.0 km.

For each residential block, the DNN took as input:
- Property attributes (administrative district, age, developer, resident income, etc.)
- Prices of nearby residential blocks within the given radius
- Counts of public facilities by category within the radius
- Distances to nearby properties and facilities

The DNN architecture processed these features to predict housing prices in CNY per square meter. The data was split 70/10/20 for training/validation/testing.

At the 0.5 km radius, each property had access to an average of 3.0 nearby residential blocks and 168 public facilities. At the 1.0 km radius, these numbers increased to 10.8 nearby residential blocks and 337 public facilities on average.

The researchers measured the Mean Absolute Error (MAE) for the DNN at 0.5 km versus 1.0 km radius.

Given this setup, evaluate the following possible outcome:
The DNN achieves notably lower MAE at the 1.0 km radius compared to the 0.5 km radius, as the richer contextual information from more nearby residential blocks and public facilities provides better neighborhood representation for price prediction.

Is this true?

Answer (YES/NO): YES